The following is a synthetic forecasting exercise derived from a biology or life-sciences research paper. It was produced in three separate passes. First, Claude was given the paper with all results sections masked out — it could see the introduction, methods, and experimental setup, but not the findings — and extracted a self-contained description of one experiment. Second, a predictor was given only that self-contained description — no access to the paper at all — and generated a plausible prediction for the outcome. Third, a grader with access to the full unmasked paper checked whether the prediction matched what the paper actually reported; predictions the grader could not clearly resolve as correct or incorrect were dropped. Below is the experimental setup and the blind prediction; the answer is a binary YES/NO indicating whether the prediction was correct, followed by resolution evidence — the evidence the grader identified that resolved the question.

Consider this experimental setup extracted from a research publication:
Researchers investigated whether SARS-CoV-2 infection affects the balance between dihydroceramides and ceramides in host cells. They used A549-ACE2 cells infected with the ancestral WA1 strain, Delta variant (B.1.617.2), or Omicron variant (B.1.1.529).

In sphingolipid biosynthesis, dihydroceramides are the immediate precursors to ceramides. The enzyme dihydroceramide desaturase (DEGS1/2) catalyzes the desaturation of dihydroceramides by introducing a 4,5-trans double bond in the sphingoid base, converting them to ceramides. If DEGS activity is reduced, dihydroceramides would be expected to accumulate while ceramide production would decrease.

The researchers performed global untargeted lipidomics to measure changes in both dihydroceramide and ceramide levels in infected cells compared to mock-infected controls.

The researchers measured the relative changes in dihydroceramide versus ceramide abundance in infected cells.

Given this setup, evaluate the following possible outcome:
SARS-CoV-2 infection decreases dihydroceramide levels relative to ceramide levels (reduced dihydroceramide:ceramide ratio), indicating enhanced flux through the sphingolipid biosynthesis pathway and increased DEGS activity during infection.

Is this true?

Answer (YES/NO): NO